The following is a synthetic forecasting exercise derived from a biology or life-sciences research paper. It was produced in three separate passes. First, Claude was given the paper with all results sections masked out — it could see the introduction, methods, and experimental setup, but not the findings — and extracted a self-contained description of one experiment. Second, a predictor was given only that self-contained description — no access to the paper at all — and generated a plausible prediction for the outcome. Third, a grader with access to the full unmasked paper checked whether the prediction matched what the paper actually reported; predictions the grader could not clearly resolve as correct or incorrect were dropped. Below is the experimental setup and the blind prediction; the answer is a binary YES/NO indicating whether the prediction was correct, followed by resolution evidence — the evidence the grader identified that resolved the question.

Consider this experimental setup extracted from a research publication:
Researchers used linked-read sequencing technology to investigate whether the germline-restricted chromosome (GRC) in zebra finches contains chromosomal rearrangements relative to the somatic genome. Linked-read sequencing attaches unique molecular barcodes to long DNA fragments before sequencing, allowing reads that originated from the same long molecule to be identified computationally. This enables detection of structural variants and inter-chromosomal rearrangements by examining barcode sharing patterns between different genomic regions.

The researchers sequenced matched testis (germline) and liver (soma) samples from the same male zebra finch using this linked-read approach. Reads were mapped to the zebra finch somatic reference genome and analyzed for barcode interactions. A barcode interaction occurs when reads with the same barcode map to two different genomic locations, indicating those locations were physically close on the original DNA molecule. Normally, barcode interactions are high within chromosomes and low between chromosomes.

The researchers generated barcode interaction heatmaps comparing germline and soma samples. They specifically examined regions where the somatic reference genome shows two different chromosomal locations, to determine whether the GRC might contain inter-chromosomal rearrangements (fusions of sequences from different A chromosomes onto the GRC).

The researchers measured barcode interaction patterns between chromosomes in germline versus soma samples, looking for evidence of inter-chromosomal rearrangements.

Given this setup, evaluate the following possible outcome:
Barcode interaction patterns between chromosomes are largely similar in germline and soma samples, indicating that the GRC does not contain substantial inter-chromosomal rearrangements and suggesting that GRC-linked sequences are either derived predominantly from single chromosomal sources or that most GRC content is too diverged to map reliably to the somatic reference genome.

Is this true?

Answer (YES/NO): NO